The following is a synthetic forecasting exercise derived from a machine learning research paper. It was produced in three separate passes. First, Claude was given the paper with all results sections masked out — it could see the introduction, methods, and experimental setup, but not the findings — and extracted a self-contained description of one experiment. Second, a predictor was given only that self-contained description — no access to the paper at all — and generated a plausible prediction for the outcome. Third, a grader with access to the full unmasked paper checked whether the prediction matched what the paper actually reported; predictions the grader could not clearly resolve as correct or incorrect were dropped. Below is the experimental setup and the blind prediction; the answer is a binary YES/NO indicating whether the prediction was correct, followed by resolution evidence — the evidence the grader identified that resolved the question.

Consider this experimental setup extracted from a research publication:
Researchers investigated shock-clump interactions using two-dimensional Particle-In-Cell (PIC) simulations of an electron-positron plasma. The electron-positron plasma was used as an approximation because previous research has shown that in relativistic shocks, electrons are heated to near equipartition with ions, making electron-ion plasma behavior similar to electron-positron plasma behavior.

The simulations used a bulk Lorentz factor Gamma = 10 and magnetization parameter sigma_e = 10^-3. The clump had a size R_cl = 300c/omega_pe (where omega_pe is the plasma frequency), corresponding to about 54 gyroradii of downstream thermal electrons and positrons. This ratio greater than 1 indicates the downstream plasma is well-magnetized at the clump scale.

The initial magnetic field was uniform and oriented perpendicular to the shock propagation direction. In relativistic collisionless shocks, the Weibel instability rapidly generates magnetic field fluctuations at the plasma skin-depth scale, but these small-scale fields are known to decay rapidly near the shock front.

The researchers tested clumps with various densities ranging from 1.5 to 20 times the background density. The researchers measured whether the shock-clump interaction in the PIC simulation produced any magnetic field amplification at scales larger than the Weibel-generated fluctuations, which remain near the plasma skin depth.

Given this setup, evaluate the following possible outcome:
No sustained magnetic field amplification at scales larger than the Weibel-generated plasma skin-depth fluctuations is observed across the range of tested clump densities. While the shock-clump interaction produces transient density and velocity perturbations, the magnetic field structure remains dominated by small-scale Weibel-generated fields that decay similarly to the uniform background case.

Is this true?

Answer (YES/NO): NO